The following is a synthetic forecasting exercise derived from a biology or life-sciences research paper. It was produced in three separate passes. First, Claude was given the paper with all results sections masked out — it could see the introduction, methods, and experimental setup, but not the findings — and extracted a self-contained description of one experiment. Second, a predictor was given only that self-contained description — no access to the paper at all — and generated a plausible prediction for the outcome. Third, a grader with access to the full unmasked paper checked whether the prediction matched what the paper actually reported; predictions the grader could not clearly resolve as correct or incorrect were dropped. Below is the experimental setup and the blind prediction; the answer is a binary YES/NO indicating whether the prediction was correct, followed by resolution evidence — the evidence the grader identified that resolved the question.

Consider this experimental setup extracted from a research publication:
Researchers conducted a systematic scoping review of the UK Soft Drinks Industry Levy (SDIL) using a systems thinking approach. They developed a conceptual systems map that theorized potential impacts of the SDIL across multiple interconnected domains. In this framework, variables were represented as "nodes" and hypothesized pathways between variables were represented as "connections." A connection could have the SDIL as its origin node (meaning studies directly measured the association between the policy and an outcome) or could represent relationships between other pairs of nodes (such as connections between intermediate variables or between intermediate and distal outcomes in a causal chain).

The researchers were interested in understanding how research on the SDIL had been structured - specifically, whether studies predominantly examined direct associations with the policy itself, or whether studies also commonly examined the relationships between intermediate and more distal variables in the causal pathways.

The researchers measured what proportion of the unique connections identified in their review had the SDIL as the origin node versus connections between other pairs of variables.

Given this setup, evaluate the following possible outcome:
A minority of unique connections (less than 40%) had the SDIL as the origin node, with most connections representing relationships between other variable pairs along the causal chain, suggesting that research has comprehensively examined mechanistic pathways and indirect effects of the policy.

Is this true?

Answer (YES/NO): NO